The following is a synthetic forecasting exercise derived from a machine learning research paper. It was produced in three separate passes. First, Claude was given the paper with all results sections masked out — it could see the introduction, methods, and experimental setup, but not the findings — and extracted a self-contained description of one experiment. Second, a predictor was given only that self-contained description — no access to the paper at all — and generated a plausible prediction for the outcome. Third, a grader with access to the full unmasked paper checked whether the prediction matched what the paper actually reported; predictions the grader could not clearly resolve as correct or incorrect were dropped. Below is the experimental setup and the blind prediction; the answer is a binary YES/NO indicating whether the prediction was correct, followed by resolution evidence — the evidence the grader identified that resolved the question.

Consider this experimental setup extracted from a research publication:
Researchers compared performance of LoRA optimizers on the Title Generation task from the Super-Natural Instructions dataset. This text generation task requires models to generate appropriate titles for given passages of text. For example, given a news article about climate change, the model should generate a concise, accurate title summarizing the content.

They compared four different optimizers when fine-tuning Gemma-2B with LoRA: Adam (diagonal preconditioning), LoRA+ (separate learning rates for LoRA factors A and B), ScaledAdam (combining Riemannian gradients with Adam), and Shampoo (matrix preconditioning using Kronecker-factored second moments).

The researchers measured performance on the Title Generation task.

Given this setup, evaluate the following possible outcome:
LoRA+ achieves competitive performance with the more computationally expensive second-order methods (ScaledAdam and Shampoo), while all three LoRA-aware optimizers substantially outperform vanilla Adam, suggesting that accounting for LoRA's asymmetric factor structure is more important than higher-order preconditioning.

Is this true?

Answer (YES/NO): NO